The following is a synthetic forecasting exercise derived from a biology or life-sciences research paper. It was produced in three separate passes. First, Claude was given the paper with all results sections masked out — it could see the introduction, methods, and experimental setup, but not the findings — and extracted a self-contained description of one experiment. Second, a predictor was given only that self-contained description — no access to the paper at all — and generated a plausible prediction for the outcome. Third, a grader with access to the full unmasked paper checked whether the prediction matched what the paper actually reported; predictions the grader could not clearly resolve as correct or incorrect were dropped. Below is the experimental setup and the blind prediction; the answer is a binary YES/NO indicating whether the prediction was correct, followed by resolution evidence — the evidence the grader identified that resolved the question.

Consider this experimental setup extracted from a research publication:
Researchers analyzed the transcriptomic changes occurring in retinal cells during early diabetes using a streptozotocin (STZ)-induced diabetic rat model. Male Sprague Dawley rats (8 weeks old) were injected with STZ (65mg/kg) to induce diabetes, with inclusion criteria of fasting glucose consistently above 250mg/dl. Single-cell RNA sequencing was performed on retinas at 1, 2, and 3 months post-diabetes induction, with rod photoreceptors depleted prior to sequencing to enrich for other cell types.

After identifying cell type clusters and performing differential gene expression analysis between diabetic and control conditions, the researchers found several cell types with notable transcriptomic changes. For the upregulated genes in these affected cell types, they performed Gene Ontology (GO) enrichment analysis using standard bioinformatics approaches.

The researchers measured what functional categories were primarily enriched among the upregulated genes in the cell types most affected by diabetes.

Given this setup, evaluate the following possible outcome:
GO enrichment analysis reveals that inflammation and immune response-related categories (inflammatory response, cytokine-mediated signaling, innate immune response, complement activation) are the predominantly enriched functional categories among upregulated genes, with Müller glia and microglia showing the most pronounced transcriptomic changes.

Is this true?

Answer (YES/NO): NO